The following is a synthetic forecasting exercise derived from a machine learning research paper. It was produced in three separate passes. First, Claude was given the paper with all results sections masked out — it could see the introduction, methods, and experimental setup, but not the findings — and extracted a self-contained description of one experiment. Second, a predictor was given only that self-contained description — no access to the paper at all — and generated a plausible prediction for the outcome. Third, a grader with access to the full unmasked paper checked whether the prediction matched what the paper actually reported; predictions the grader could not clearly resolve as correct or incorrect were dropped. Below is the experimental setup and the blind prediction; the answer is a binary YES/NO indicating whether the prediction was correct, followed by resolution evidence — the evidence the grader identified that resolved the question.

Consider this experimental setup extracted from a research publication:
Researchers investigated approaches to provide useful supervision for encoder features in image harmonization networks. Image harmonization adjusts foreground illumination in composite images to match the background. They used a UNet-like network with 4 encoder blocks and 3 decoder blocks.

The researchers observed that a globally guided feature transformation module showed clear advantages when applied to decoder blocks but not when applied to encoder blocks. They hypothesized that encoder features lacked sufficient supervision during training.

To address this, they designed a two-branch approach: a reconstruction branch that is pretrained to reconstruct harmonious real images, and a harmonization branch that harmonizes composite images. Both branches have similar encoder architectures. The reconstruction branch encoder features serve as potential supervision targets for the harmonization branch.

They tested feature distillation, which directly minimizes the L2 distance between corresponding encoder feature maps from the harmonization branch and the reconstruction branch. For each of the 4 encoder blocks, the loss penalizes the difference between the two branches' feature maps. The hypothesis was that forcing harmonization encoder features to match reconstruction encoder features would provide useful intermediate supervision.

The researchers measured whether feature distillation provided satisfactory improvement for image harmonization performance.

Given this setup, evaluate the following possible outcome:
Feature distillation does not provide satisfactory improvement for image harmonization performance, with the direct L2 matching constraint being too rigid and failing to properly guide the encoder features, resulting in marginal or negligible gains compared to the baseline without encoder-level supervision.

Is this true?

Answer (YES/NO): NO